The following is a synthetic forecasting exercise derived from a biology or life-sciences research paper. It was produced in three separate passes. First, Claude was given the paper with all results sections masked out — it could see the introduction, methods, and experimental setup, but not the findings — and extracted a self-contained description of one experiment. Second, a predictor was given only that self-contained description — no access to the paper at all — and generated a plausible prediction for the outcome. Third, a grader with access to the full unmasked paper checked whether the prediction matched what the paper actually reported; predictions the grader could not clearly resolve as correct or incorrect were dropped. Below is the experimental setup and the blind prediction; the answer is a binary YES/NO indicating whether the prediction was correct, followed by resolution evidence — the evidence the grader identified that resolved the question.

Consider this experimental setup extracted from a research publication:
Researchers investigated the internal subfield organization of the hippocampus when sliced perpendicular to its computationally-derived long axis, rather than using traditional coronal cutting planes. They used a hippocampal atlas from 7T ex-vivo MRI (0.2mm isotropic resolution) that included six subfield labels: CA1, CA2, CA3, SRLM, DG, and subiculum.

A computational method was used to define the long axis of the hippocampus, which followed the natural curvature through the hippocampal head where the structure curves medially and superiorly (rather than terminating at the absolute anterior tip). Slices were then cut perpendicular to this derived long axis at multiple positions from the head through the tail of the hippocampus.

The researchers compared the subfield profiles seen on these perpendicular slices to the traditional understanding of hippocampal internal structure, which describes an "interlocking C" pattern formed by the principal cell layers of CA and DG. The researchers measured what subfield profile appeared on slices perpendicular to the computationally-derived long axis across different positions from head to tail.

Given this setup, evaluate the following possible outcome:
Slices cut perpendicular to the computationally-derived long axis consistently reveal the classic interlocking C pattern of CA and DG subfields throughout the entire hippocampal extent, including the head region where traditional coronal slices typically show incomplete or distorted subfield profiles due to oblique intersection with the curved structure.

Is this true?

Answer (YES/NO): YES